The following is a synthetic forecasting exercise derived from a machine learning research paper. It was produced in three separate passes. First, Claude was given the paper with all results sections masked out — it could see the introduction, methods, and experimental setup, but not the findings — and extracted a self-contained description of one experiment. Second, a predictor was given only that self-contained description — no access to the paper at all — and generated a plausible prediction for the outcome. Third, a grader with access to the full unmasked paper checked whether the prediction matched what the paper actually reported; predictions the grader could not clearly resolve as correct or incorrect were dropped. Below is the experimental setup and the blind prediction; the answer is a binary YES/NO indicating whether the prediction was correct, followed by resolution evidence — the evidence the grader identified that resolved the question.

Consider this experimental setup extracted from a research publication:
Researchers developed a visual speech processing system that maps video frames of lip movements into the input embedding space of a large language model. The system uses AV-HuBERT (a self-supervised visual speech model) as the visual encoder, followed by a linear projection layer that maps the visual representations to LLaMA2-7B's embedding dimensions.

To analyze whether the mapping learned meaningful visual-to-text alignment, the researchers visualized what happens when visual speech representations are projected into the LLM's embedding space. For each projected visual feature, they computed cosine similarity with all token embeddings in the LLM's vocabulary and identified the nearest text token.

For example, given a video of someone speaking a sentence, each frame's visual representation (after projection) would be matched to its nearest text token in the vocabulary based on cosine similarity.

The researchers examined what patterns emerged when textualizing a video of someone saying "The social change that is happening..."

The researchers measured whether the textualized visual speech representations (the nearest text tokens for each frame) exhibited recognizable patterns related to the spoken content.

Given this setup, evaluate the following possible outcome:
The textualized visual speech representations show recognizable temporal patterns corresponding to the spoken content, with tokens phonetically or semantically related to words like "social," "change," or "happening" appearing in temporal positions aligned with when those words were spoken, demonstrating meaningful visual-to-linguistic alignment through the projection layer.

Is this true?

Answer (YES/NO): YES